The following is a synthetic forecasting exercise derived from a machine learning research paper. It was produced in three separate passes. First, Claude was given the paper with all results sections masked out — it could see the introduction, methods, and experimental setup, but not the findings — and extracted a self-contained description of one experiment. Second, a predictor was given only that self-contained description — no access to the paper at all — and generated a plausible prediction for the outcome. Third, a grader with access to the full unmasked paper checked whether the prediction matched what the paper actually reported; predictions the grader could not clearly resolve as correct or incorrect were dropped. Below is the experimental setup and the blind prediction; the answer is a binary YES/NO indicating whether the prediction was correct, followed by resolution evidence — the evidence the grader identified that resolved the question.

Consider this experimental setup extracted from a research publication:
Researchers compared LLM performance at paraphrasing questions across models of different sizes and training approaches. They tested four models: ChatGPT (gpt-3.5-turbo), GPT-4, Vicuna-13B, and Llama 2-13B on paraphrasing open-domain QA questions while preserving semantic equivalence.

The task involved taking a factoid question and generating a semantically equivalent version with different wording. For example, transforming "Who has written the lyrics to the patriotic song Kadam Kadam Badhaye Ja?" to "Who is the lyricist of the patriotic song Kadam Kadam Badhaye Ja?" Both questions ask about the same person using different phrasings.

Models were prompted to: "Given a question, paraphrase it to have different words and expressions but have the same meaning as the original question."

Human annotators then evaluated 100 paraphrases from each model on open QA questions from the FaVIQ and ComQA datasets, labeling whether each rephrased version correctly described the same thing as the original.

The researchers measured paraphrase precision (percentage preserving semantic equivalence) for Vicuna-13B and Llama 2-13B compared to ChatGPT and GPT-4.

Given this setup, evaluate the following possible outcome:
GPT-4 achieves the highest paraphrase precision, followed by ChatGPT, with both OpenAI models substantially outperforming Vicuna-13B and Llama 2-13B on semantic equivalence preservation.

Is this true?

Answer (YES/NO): NO